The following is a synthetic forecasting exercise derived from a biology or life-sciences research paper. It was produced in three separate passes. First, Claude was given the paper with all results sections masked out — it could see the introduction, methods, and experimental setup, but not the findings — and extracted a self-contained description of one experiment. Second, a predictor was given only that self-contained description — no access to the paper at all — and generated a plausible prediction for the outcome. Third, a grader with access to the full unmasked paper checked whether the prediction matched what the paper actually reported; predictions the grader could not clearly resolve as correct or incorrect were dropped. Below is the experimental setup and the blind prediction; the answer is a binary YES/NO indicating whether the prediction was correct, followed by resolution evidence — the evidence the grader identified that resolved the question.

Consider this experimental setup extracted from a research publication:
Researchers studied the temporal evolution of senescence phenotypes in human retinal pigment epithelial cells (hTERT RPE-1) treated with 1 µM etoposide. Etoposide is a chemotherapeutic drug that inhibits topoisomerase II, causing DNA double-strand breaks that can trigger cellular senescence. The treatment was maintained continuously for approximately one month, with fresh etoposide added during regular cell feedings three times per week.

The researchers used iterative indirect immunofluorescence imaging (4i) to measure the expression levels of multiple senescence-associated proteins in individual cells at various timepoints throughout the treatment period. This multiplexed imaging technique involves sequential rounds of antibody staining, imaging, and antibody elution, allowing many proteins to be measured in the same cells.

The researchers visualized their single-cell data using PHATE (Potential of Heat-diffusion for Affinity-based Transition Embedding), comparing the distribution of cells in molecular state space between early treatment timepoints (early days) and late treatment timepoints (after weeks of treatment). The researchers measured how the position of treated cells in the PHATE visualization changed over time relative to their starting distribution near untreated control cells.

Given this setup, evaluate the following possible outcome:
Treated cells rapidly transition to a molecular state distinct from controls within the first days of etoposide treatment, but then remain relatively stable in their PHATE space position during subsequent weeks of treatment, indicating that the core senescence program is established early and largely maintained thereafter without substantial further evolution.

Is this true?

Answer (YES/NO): NO